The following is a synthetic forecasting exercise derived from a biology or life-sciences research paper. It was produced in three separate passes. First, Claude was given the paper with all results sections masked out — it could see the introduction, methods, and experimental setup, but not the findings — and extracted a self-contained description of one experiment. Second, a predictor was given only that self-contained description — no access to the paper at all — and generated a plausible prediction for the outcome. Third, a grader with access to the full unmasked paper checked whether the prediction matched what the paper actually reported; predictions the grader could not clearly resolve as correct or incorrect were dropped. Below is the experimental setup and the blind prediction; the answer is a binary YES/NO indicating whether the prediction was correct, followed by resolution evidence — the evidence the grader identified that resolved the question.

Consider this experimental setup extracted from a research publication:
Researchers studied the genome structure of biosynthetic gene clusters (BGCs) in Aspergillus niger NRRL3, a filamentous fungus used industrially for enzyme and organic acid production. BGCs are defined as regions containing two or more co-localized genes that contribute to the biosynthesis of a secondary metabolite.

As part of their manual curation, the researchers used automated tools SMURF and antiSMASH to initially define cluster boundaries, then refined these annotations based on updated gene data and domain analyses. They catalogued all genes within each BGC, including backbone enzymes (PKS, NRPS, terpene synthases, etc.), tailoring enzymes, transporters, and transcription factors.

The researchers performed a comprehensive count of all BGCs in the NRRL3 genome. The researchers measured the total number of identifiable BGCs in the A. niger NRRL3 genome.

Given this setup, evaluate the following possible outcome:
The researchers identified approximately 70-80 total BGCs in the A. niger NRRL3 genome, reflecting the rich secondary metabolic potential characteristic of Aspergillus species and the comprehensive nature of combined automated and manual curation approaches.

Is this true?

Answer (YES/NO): NO